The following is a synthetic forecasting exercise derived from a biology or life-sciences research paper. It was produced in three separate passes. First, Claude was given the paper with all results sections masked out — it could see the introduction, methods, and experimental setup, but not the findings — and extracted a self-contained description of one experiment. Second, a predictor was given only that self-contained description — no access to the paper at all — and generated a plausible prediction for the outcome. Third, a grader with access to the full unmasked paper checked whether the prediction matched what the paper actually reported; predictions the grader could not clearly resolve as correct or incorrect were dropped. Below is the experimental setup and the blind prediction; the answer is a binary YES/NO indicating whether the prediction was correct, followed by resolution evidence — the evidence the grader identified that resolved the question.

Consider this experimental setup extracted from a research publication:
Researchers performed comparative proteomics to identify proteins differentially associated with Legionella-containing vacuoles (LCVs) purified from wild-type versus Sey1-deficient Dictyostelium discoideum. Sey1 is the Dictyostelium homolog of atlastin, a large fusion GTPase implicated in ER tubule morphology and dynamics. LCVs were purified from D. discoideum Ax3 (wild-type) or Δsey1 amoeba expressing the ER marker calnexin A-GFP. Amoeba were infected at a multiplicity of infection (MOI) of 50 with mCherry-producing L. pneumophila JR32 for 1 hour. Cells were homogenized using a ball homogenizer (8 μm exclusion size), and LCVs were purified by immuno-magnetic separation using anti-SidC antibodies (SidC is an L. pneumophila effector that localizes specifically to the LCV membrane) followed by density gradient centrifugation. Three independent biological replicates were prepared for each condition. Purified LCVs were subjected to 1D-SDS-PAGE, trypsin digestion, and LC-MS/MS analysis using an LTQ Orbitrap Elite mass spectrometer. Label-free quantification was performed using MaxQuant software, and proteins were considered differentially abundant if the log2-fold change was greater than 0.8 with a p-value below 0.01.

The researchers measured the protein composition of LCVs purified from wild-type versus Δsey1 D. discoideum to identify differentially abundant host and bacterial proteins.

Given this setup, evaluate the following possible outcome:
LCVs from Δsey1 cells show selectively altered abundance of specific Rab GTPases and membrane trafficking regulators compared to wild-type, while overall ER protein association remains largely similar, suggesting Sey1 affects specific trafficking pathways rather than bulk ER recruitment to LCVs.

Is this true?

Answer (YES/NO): NO